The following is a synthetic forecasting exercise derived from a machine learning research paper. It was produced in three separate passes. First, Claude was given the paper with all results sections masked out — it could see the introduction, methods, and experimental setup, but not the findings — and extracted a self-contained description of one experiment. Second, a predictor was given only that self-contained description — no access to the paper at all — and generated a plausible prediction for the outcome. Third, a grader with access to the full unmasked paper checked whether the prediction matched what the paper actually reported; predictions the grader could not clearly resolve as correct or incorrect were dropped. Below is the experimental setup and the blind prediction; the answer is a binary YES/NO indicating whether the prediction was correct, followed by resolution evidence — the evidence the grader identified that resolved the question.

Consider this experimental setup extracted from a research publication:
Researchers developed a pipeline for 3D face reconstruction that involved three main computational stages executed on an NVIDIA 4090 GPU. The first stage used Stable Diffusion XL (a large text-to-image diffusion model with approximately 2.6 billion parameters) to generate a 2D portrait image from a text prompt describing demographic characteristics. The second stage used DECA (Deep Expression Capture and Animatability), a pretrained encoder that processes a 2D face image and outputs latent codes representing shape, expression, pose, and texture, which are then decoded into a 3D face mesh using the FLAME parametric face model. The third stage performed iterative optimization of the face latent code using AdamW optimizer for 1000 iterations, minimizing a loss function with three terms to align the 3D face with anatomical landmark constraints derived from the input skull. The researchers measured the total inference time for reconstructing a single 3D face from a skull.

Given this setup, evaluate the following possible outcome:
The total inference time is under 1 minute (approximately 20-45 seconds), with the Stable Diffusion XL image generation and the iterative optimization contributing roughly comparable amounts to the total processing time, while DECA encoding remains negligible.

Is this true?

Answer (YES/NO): NO